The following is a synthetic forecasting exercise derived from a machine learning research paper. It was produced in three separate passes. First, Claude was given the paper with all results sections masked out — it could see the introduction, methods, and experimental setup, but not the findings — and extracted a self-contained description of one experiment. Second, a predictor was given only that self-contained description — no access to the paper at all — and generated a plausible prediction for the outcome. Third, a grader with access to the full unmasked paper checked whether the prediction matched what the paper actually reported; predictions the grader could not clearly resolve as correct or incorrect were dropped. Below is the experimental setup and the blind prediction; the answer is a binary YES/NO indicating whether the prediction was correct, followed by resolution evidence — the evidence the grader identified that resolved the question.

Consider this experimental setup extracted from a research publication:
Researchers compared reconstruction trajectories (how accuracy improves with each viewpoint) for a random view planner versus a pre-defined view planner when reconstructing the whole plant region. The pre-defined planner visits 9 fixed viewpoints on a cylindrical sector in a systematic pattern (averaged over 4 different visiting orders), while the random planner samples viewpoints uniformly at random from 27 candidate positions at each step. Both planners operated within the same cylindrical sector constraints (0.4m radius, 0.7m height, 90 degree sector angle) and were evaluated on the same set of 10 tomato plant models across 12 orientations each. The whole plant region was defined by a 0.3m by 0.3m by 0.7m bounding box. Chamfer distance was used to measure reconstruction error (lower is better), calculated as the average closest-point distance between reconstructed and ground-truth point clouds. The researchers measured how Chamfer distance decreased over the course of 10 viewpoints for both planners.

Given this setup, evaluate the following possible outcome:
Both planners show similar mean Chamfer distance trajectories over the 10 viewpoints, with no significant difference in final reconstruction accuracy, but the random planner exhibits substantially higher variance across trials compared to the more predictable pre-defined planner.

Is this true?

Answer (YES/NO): NO